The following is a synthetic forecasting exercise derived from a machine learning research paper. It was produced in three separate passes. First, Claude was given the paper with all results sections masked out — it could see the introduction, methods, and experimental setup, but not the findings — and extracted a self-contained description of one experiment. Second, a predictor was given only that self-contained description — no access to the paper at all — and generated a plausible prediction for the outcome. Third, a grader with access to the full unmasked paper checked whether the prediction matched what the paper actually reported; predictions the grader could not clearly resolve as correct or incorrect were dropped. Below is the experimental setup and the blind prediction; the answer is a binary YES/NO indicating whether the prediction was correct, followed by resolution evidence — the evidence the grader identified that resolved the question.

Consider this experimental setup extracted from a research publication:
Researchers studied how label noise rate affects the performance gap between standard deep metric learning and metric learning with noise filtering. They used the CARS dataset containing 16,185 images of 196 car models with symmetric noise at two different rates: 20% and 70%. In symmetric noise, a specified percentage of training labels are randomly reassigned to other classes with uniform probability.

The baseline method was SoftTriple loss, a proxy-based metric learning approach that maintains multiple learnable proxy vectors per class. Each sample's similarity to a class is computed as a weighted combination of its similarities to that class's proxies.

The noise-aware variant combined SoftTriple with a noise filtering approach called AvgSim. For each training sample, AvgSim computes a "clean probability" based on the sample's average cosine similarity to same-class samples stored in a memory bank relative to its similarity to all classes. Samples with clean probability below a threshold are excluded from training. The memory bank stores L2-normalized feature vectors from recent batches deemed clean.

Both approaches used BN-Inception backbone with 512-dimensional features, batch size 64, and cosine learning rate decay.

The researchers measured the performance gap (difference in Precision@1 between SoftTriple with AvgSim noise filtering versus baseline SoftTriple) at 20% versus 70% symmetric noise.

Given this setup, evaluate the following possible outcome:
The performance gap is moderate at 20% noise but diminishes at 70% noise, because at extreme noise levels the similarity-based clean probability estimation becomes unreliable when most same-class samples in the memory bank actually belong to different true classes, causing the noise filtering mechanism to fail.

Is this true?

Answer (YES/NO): NO